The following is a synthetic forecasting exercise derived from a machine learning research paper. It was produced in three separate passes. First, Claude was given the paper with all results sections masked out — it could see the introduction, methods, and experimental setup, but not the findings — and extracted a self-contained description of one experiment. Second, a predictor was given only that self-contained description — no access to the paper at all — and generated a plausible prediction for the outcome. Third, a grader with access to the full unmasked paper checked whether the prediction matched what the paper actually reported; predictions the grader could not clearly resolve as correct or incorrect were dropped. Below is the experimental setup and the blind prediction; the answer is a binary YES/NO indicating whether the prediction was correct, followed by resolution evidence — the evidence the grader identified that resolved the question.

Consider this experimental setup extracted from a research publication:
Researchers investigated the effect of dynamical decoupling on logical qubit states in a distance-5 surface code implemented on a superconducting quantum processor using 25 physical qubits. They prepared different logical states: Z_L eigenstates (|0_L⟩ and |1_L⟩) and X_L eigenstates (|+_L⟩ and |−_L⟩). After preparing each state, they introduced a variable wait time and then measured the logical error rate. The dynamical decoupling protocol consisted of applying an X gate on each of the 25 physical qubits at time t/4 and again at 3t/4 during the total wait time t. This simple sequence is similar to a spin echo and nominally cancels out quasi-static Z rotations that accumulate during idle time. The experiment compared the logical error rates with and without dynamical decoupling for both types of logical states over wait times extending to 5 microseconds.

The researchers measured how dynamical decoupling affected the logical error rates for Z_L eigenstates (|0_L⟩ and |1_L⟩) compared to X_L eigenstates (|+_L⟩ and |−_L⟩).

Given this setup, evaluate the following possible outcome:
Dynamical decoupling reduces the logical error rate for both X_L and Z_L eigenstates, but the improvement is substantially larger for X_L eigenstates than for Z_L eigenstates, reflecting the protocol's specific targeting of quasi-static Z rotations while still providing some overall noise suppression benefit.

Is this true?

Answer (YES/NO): NO